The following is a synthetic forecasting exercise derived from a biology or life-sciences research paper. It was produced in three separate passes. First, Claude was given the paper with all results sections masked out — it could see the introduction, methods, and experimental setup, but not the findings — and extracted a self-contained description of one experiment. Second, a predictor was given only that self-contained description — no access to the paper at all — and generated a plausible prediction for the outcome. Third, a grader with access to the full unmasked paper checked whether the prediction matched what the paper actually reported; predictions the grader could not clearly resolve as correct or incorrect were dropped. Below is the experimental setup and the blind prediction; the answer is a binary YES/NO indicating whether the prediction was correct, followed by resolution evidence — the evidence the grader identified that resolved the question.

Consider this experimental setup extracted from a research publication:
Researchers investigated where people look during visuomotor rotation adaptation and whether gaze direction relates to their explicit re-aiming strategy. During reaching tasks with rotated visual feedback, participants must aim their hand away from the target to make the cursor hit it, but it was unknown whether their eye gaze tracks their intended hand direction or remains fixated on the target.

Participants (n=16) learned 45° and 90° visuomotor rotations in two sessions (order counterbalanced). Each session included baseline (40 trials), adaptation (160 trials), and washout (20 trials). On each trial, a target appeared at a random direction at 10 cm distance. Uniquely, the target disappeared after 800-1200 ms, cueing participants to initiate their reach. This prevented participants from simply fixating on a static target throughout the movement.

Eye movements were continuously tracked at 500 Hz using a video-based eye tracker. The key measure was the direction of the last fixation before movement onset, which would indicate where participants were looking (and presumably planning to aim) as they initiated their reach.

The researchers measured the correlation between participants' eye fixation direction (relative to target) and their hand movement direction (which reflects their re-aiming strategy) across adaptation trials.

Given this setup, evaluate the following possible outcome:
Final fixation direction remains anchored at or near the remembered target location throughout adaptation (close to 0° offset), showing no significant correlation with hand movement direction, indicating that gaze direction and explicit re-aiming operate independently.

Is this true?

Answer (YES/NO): NO